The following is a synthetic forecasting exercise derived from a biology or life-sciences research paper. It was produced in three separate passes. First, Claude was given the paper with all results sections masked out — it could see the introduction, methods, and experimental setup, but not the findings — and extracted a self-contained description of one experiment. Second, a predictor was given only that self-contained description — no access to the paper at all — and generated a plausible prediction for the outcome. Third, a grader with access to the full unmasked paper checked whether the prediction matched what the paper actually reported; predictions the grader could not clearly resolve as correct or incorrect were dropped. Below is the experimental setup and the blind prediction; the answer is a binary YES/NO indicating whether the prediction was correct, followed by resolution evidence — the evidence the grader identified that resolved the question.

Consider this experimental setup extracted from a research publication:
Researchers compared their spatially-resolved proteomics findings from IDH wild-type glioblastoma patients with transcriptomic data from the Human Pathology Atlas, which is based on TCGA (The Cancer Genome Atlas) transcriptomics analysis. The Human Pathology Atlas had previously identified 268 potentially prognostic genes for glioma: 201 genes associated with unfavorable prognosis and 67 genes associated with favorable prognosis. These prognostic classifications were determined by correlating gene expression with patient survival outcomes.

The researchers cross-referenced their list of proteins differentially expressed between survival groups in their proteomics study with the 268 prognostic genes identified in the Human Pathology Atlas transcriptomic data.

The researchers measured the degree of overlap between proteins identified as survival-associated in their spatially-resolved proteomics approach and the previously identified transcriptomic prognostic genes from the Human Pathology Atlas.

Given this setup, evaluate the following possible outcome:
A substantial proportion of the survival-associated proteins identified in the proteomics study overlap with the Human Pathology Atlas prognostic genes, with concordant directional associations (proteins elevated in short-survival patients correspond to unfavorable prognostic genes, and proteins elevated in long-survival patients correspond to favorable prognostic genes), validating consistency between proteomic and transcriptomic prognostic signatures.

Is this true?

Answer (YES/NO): NO